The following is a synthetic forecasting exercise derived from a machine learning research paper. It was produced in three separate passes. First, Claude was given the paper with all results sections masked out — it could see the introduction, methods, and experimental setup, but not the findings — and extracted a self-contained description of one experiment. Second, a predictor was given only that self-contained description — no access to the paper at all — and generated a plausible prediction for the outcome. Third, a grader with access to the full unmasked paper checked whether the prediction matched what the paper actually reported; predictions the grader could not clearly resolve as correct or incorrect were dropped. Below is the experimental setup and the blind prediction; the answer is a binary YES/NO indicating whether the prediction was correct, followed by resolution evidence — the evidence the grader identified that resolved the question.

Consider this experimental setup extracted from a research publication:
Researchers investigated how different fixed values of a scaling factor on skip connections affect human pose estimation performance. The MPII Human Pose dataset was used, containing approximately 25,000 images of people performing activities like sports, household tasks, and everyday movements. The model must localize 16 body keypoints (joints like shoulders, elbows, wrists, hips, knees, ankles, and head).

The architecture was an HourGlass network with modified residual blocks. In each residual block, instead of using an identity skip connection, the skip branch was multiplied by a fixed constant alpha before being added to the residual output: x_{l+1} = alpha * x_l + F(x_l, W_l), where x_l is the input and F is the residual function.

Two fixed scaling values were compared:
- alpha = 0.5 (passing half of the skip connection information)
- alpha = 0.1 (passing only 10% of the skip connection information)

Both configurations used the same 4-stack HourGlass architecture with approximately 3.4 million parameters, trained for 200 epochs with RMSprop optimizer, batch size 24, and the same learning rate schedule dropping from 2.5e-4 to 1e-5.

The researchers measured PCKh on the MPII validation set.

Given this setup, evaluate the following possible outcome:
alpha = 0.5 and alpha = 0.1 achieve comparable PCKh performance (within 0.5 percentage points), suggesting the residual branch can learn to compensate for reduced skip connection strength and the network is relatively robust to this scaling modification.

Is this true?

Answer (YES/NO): YES